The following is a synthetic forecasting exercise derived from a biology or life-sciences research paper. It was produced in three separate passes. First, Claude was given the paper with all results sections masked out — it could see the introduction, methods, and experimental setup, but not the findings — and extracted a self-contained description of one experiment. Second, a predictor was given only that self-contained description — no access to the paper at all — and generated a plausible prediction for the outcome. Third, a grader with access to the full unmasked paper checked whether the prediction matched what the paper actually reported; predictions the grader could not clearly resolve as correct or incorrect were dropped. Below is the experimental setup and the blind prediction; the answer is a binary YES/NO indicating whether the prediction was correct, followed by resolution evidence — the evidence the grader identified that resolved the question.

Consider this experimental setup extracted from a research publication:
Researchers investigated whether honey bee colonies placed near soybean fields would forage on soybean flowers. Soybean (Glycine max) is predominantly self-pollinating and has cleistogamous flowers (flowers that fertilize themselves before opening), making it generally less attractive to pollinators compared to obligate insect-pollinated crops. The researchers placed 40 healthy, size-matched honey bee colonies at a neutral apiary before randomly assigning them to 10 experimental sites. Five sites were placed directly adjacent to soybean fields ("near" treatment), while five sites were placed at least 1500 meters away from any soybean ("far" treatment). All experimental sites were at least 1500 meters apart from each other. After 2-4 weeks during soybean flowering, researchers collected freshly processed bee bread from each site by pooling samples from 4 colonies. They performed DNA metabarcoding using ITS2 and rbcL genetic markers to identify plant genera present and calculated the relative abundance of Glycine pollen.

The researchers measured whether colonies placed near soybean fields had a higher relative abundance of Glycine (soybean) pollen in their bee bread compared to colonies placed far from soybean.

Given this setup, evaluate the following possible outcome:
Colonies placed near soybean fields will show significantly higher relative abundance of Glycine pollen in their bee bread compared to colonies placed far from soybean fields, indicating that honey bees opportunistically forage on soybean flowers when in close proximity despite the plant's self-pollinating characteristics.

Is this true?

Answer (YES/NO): NO